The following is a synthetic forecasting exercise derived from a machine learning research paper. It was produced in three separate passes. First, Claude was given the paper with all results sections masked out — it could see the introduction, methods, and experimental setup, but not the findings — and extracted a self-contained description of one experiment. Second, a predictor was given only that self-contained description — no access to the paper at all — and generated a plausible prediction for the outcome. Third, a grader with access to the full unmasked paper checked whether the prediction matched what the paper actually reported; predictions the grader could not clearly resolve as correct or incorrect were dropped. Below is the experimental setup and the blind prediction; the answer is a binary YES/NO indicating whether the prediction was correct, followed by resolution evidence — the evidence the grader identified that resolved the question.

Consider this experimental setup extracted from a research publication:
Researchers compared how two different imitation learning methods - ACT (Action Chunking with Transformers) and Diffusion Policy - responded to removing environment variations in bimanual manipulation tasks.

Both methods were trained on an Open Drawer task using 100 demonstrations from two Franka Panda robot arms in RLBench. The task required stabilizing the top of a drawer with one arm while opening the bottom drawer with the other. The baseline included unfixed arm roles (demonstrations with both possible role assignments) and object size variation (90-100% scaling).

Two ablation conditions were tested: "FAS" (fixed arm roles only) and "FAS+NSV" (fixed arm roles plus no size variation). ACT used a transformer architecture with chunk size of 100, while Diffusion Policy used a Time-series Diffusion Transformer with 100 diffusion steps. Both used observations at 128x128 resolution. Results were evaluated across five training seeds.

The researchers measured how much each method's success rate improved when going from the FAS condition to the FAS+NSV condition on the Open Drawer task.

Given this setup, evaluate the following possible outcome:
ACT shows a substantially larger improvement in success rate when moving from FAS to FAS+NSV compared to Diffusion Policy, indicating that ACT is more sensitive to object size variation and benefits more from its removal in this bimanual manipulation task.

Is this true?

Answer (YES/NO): NO